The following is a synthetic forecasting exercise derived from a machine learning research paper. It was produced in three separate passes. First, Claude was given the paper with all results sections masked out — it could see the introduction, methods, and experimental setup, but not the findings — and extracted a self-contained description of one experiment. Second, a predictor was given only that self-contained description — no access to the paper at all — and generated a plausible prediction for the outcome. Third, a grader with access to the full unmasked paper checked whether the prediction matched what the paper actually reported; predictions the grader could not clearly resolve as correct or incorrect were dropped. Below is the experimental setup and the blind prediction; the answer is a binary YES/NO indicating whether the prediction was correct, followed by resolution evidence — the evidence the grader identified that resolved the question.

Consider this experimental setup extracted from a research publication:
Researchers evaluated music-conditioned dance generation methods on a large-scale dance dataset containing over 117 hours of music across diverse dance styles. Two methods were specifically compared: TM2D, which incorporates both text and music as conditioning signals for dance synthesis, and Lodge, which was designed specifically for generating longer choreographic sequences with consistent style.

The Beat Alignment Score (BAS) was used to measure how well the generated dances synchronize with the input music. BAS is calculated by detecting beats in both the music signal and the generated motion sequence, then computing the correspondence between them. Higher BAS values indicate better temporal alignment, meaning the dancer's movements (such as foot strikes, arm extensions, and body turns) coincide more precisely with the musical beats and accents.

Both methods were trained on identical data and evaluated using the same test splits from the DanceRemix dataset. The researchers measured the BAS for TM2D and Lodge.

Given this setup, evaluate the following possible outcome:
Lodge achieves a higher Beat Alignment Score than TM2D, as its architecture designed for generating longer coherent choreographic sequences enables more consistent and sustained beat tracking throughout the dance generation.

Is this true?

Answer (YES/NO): YES